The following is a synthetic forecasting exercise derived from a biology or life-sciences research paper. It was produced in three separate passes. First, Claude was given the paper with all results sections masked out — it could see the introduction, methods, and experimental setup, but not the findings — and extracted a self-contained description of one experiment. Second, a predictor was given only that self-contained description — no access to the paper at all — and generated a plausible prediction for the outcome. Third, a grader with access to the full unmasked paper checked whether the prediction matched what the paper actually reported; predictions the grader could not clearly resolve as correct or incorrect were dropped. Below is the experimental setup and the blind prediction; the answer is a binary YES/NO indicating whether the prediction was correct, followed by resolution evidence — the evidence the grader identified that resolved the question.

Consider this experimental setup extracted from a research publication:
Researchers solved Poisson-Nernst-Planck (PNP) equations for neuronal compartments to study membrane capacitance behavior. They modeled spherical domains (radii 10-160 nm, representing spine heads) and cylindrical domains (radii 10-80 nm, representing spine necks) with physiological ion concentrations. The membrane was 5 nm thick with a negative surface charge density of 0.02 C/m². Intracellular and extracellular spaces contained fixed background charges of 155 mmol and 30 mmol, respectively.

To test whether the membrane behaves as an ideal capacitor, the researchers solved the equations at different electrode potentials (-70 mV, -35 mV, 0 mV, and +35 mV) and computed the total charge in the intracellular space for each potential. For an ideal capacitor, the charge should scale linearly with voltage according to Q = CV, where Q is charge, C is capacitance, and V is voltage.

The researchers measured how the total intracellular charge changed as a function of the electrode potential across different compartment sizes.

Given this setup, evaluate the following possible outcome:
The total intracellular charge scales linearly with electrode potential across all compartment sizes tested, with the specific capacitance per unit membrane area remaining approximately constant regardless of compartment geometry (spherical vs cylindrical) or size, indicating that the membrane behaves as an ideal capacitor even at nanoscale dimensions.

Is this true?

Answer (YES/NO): NO